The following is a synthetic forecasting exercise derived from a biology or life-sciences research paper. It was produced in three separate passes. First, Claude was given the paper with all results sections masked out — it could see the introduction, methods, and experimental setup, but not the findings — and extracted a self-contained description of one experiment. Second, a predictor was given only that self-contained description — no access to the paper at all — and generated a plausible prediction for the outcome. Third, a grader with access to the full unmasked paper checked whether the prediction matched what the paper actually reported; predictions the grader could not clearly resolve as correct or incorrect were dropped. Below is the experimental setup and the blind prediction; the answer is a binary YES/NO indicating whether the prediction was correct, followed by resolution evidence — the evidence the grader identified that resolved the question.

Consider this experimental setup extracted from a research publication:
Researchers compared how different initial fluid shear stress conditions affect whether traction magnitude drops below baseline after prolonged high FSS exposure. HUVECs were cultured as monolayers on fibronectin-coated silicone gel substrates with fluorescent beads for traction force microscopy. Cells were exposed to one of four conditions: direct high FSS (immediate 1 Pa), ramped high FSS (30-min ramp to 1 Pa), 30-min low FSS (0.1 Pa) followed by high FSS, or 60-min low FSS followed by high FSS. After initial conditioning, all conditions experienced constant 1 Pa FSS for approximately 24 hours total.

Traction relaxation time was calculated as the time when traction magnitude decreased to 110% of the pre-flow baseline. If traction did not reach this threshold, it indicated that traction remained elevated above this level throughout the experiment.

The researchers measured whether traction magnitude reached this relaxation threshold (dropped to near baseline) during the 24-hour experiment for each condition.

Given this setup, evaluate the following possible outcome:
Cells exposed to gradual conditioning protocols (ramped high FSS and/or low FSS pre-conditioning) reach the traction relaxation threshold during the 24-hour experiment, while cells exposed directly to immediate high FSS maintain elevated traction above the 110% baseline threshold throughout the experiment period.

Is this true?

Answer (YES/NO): NO